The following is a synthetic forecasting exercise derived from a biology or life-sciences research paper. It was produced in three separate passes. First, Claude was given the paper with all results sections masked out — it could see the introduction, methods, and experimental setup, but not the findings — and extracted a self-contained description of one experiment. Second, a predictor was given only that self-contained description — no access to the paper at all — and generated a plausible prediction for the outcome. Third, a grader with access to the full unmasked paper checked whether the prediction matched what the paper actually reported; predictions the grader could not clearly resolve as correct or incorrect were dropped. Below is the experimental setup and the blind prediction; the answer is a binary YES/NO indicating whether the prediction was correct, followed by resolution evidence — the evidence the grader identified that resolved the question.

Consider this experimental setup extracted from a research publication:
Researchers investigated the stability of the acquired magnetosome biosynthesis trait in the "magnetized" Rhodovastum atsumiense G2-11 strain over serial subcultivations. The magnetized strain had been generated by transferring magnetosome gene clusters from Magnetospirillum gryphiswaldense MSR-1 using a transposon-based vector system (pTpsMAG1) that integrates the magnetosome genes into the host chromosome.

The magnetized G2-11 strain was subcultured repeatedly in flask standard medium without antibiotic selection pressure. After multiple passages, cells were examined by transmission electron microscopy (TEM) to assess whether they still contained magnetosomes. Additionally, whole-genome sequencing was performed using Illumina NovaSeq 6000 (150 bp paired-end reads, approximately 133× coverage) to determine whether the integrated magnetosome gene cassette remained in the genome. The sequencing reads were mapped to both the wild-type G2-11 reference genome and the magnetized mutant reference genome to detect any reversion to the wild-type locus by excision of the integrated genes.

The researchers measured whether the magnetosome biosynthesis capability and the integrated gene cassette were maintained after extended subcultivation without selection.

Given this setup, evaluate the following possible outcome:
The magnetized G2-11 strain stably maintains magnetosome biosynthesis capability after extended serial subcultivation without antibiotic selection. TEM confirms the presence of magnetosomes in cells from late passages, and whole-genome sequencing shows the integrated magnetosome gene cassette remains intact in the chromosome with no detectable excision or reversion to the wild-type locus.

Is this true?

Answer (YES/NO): NO